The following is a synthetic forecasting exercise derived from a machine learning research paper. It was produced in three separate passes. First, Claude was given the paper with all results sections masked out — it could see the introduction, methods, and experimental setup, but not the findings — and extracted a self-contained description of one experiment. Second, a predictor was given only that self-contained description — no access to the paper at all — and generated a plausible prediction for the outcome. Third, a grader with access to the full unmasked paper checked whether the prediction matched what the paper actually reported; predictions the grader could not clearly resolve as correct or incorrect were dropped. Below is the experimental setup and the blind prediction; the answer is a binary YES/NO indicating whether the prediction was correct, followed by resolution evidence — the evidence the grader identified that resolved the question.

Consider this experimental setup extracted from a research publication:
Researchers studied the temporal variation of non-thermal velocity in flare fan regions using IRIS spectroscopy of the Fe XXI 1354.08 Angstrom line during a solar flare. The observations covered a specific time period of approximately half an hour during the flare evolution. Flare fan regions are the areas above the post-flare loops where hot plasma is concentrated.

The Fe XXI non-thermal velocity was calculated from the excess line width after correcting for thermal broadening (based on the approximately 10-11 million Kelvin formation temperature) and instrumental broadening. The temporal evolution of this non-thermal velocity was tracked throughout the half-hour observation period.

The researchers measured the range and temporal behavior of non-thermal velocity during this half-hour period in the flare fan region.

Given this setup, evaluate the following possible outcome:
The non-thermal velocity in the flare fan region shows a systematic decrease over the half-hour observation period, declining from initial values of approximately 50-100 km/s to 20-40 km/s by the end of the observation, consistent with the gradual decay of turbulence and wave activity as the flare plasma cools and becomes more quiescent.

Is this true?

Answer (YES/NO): NO